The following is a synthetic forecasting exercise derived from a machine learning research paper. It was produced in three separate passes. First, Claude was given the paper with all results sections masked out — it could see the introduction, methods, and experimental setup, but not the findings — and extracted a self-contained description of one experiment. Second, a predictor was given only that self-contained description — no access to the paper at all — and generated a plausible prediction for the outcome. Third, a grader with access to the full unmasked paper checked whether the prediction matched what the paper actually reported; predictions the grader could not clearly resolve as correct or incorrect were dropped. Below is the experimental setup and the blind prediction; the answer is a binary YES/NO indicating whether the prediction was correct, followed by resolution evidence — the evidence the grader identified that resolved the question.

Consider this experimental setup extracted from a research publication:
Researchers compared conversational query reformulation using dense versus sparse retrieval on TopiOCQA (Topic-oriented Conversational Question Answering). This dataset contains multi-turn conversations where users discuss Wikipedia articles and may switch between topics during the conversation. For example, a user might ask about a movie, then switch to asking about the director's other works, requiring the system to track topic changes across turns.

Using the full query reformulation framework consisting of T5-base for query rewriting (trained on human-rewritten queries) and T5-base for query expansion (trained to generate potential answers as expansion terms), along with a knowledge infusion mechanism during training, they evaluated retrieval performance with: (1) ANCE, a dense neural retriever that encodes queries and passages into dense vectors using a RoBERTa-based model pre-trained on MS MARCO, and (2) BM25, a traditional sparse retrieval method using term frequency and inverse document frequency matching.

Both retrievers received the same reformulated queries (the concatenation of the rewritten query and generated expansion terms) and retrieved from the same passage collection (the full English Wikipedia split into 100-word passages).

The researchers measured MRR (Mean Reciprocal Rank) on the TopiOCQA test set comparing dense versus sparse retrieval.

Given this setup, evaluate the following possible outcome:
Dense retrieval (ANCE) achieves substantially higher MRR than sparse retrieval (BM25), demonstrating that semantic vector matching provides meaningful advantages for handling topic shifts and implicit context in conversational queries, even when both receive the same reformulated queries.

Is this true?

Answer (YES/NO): YES